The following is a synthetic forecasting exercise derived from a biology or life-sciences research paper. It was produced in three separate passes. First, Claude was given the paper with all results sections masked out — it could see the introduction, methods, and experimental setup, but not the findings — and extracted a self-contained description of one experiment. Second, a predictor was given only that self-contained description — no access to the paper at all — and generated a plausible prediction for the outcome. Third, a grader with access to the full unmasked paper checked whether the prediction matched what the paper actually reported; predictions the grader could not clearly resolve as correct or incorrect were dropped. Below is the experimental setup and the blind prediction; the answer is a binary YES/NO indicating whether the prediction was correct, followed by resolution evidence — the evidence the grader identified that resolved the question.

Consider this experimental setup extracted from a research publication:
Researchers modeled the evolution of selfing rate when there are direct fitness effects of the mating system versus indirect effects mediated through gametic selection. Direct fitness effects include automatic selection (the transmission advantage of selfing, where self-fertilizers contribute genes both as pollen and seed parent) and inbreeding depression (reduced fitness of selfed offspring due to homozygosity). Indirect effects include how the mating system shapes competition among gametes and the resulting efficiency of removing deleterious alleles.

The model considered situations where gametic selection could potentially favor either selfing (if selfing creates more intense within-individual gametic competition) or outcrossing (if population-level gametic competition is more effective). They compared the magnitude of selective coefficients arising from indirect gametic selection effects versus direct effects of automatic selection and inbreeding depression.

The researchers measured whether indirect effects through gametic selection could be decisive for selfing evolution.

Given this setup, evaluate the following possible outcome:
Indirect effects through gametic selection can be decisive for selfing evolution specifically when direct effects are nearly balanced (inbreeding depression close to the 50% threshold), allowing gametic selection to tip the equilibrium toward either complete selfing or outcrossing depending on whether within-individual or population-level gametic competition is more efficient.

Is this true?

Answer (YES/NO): NO